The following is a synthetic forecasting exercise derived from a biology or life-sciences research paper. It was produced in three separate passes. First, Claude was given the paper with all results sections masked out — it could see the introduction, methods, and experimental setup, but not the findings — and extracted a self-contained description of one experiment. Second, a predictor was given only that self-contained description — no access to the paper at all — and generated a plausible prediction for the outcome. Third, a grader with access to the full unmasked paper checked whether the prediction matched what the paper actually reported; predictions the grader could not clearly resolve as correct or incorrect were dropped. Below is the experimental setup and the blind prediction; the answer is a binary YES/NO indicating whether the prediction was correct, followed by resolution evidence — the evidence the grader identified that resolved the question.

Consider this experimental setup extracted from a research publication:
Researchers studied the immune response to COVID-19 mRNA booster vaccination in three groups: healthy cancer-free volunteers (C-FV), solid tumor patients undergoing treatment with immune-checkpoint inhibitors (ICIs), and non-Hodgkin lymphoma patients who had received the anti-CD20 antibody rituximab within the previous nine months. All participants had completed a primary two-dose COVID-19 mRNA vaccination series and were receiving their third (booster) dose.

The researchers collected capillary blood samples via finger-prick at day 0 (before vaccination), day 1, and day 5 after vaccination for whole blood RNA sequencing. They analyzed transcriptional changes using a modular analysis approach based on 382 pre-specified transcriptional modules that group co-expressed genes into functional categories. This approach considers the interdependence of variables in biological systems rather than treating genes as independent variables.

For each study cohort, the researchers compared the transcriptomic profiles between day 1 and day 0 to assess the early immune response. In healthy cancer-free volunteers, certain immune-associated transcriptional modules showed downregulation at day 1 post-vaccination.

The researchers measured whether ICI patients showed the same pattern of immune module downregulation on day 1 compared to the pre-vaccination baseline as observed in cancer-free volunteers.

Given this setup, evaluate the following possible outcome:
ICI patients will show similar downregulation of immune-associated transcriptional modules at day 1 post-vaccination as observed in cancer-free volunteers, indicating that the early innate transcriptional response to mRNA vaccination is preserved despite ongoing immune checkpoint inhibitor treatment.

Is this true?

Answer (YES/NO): NO